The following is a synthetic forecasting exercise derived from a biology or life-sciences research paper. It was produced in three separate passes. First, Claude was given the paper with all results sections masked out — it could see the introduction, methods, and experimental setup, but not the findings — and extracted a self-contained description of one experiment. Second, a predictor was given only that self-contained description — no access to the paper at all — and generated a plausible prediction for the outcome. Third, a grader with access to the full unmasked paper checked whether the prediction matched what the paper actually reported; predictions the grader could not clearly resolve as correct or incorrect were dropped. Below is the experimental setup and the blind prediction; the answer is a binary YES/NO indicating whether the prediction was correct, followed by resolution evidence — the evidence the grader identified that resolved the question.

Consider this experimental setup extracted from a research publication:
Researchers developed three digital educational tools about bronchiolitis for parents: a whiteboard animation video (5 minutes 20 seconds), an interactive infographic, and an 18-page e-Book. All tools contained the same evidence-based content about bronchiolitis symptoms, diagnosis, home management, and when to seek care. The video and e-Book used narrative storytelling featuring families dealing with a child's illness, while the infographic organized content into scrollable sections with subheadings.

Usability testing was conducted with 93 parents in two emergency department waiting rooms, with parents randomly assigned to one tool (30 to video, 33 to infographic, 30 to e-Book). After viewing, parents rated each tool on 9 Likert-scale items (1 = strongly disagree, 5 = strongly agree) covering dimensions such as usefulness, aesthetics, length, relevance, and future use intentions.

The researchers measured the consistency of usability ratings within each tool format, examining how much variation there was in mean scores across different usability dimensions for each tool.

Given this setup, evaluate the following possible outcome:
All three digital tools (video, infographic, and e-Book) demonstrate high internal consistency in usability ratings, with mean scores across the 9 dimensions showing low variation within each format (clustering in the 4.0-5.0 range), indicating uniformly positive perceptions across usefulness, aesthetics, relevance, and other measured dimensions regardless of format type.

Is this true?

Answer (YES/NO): NO